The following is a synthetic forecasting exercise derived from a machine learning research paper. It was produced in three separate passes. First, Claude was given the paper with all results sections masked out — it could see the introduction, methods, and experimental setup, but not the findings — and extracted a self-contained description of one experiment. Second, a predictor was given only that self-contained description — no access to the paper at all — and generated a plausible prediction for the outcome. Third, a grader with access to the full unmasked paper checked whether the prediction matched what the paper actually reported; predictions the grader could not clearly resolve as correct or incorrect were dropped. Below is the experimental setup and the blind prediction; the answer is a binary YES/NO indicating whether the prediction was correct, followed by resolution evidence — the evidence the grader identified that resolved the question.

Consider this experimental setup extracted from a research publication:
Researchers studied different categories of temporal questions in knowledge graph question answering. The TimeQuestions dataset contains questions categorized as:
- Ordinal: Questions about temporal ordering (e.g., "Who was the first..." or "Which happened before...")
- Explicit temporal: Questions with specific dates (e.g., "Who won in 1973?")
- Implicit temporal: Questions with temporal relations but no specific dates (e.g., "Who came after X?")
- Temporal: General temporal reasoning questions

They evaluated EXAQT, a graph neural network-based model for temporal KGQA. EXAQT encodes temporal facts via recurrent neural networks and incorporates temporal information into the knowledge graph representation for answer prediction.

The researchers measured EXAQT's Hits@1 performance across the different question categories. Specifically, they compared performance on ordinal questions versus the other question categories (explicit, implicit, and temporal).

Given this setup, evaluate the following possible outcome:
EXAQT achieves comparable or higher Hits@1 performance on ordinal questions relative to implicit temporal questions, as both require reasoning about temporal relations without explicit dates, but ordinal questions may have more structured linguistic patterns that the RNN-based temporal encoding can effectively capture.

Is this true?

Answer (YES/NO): NO